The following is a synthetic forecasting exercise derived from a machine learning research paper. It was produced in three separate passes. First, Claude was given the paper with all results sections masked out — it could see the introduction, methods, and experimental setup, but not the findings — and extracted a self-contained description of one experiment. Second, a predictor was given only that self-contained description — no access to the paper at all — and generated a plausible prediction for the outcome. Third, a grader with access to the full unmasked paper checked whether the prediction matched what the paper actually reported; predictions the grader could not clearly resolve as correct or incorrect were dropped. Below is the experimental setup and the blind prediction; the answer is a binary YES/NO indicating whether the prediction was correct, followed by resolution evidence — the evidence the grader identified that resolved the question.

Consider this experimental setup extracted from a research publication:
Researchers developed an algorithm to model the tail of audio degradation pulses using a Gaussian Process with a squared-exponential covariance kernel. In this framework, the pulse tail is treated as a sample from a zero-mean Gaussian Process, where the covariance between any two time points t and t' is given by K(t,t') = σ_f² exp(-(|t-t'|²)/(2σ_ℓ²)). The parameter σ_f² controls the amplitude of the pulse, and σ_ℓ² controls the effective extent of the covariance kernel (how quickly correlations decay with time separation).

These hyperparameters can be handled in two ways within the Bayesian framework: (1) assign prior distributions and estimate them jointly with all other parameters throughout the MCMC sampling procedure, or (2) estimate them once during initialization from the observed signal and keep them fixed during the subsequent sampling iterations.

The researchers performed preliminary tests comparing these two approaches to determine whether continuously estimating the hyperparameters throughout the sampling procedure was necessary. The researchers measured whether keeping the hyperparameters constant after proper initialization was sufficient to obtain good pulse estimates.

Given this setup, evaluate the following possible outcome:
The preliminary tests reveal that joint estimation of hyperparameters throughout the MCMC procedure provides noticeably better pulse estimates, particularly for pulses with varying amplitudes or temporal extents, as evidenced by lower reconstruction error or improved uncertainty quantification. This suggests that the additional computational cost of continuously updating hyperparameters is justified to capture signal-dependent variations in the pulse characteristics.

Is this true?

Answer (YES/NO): NO